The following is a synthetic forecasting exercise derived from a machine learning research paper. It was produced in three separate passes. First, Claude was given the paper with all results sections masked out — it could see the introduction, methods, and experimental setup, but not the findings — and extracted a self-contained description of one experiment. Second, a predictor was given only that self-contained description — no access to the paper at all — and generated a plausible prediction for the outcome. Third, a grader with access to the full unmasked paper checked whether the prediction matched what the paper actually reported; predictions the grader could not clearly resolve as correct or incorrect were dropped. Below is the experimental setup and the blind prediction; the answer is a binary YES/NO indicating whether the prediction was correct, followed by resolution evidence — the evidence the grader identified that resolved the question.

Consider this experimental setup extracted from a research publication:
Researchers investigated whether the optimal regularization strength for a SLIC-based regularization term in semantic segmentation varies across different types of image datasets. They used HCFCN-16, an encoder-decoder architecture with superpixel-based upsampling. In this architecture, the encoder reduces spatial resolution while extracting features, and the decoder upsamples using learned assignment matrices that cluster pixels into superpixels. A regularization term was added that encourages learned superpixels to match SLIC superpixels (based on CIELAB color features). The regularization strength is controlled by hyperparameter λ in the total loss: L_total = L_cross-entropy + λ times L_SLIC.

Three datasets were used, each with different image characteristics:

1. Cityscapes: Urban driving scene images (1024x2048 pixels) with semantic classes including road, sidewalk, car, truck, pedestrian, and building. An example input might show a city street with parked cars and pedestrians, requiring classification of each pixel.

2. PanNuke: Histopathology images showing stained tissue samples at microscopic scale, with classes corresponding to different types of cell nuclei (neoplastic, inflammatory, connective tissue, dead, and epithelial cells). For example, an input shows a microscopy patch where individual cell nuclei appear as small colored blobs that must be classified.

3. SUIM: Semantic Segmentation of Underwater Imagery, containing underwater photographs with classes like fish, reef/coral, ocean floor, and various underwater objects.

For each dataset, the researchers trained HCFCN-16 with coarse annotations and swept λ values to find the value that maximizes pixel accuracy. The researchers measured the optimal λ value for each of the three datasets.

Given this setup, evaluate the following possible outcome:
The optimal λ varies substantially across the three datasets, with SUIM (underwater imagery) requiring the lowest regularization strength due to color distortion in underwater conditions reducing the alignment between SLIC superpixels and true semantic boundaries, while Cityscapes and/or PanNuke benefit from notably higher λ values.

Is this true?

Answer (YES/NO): NO